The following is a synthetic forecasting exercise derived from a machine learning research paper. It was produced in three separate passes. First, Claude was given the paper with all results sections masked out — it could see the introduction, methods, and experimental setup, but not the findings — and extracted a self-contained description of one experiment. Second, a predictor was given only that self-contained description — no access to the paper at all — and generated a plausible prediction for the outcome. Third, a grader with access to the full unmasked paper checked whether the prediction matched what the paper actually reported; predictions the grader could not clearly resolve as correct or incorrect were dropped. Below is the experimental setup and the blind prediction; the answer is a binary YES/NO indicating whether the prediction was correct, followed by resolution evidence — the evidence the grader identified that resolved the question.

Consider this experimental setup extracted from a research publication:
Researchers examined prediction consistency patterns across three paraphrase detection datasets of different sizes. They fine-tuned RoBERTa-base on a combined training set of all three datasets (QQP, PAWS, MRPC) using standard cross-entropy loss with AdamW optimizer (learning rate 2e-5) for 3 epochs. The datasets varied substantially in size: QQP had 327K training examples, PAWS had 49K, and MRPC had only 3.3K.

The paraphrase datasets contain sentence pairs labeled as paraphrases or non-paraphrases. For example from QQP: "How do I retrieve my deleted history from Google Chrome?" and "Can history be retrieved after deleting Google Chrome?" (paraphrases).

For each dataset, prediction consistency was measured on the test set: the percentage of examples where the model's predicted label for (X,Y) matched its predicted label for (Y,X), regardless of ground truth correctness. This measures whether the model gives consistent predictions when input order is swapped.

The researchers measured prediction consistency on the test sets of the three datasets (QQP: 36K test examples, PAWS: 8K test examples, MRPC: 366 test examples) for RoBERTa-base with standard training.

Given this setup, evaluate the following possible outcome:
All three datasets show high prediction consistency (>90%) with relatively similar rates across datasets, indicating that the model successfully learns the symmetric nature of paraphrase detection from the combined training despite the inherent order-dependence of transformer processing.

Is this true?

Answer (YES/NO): NO